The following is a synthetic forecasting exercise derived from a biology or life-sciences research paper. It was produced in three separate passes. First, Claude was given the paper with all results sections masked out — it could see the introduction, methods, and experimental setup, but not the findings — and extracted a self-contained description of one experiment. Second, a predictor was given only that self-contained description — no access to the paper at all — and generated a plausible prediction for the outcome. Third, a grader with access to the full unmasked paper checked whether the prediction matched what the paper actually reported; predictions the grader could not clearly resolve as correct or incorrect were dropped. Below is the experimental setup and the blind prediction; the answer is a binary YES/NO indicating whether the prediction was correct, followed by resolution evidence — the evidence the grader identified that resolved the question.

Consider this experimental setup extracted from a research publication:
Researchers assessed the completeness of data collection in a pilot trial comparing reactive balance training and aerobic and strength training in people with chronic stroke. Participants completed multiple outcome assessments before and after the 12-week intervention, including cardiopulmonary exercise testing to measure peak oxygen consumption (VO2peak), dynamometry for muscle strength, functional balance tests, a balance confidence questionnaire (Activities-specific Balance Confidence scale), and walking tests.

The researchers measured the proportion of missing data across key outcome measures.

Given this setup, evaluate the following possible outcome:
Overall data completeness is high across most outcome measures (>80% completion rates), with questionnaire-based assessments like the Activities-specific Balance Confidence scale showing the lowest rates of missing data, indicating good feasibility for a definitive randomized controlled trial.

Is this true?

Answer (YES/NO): NO